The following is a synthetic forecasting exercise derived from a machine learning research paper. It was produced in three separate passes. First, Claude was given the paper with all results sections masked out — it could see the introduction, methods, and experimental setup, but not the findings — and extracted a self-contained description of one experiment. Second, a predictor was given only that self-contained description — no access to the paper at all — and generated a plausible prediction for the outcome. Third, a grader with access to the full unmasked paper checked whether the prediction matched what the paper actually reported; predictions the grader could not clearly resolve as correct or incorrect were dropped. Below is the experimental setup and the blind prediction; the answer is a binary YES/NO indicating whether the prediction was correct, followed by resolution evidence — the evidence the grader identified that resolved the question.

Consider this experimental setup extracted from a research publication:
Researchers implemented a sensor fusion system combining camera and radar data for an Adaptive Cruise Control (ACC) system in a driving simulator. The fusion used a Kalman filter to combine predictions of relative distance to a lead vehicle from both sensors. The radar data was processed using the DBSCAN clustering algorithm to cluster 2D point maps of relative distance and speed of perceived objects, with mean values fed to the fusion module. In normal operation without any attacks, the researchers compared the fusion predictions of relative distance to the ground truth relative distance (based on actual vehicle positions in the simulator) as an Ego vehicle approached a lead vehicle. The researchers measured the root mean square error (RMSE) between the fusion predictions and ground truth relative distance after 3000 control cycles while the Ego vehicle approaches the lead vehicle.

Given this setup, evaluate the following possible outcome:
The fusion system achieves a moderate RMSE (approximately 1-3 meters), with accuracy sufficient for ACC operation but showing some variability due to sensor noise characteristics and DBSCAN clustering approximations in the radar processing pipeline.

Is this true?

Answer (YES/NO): NO